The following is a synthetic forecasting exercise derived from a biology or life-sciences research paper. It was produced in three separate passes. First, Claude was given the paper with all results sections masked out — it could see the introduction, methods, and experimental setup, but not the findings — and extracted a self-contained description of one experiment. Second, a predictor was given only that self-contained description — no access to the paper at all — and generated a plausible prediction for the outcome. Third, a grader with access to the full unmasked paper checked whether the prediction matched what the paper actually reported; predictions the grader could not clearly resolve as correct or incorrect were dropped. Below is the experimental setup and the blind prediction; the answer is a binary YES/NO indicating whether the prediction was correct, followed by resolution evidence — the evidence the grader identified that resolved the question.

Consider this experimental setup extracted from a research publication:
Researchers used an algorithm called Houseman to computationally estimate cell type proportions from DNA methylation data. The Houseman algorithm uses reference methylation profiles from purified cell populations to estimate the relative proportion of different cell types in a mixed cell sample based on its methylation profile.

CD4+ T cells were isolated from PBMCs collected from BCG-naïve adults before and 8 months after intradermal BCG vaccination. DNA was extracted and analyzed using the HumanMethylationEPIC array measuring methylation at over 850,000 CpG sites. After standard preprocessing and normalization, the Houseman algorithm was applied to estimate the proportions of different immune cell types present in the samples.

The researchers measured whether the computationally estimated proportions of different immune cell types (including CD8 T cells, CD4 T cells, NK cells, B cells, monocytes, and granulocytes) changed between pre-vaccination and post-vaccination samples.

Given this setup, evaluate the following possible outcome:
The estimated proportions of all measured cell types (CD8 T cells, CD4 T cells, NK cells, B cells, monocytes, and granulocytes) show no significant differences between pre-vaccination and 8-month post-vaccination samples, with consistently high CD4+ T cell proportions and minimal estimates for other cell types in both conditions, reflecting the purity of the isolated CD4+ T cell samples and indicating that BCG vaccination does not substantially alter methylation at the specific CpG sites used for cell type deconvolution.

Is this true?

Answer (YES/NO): NO